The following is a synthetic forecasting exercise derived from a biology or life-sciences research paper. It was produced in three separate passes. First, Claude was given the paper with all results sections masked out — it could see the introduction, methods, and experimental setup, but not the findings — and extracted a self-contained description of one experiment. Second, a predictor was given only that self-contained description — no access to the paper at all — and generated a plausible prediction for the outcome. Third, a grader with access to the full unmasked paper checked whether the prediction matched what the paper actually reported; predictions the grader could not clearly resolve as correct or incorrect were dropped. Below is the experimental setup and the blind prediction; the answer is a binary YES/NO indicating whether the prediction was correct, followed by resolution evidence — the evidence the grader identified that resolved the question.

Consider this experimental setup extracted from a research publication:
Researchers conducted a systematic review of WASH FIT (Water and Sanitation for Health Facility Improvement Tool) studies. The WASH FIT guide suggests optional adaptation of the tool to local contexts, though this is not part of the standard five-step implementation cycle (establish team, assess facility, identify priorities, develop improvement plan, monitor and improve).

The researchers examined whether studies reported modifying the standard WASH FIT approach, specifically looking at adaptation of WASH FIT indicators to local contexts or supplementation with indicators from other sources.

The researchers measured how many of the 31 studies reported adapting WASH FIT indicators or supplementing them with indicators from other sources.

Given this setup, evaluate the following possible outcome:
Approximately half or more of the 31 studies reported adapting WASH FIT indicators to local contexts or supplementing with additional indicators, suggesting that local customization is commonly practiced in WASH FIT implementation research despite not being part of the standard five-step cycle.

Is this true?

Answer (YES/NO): NO